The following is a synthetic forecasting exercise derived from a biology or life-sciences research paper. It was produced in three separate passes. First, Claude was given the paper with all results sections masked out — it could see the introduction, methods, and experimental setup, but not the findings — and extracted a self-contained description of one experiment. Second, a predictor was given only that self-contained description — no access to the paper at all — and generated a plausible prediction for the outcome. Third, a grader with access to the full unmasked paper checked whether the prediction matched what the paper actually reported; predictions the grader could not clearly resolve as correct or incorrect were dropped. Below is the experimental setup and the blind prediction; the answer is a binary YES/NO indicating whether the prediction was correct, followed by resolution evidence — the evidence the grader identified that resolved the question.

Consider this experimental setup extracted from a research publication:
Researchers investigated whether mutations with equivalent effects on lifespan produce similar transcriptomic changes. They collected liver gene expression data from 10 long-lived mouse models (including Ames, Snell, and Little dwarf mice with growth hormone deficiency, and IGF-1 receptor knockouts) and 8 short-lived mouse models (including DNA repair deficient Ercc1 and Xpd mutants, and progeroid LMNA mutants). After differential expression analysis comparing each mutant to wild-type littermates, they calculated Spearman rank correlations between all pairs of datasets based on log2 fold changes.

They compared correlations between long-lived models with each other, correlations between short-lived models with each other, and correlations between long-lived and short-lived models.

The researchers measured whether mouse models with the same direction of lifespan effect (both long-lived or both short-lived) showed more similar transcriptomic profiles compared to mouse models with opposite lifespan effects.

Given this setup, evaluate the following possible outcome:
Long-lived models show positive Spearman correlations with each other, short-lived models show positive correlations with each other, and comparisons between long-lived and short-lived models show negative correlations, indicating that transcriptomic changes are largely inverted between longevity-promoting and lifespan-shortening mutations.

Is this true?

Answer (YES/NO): NO